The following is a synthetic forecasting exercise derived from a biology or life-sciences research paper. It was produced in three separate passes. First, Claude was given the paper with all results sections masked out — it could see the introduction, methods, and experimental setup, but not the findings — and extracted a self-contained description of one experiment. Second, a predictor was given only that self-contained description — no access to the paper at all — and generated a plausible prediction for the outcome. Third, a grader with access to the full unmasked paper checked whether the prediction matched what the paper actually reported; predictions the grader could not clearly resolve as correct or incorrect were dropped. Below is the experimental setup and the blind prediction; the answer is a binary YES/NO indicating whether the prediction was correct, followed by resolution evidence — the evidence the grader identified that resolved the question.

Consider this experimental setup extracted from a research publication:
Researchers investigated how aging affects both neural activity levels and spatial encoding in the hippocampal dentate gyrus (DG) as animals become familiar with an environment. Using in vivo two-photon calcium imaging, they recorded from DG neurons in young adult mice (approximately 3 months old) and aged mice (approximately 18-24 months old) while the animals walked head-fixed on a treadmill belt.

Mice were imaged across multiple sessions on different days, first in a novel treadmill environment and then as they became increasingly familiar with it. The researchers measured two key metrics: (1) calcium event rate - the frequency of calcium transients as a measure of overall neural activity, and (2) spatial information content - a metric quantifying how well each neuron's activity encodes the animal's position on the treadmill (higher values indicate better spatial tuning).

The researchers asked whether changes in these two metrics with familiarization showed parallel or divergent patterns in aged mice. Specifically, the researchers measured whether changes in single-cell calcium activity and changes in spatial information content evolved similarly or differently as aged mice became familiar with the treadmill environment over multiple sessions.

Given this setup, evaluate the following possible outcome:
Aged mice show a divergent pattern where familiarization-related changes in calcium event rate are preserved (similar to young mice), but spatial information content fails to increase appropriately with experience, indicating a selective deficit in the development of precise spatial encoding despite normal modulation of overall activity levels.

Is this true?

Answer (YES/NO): NO